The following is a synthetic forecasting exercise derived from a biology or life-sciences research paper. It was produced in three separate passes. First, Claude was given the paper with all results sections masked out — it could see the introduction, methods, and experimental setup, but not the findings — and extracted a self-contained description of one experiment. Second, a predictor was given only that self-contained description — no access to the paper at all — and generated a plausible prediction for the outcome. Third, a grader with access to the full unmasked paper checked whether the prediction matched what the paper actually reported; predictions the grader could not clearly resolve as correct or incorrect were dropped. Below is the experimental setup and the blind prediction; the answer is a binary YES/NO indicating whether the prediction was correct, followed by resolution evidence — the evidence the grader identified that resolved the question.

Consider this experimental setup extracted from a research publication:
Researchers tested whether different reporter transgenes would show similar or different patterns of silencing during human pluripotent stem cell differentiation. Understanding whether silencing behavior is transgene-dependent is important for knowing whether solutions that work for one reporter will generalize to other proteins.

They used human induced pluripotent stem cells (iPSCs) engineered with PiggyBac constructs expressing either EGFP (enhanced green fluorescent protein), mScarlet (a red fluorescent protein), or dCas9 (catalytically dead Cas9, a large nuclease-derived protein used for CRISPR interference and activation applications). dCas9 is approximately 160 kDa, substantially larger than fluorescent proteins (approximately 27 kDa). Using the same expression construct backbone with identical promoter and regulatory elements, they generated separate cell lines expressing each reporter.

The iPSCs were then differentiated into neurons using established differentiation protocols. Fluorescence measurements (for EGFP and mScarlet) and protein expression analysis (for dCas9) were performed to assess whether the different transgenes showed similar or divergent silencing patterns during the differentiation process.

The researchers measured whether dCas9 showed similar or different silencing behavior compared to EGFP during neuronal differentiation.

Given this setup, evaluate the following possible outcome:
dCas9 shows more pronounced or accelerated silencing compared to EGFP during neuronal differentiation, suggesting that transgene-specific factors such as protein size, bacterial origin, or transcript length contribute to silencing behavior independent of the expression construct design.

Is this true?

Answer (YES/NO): NO